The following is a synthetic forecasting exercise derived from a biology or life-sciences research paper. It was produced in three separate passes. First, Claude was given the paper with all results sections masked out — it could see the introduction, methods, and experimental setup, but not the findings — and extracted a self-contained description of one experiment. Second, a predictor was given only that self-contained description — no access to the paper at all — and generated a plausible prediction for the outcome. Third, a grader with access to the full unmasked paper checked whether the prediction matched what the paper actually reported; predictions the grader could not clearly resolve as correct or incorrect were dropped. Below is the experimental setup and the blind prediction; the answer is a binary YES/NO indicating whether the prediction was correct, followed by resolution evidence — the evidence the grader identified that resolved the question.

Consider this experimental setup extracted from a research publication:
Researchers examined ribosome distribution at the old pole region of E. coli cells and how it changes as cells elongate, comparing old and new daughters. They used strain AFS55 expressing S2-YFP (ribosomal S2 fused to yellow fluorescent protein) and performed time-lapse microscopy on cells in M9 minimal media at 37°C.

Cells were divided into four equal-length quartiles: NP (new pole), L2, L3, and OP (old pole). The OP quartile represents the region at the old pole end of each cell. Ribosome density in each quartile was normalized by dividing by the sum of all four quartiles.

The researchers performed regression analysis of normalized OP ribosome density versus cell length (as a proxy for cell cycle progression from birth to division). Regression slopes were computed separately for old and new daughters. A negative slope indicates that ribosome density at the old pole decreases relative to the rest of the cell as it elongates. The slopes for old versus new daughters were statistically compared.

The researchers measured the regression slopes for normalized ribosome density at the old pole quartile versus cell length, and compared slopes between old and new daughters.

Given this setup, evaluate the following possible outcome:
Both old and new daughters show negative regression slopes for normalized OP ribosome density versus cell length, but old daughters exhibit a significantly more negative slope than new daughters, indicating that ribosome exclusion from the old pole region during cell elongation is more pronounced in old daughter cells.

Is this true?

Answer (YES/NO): NO